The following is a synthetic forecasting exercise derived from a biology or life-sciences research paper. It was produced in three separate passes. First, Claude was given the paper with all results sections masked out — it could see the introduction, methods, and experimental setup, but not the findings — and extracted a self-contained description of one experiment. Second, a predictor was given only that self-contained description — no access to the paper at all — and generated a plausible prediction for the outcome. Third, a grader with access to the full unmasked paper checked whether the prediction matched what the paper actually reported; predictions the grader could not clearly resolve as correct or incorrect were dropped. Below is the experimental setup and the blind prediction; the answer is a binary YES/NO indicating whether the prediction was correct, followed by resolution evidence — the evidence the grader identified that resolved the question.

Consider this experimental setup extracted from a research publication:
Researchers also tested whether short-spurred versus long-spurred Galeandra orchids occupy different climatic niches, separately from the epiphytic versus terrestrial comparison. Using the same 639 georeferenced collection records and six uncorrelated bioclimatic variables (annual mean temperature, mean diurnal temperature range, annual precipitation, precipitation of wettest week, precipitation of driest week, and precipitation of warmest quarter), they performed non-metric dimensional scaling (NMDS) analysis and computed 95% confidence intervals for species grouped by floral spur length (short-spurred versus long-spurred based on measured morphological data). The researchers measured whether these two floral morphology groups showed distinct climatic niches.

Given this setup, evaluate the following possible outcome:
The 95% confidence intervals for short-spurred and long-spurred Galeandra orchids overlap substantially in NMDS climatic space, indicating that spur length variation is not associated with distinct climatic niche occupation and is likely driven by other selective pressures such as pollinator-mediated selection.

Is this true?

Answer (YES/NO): YES